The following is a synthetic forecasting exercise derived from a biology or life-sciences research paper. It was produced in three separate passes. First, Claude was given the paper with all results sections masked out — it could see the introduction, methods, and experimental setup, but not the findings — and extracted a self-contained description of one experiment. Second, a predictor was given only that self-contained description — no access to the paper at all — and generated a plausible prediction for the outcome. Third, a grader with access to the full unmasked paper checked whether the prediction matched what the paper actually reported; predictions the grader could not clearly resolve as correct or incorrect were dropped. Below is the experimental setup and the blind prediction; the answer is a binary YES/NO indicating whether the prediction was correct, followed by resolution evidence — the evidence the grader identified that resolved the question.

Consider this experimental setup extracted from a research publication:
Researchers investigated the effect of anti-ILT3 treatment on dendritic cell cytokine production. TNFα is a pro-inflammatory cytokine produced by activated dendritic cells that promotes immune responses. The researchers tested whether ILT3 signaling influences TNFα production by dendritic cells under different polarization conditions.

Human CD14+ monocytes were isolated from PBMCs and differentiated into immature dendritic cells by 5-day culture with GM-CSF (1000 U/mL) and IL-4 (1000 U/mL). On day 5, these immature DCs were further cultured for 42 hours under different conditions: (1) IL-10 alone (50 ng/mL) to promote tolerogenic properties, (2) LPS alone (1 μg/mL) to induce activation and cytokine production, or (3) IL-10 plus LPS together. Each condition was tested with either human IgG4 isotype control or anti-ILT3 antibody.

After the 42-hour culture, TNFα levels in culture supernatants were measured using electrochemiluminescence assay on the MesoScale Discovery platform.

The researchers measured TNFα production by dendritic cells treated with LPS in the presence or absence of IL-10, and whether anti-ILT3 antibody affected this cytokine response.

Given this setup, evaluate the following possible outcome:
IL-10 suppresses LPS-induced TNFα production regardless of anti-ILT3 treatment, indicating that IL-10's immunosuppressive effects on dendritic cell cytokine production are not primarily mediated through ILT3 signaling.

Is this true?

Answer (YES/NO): NO